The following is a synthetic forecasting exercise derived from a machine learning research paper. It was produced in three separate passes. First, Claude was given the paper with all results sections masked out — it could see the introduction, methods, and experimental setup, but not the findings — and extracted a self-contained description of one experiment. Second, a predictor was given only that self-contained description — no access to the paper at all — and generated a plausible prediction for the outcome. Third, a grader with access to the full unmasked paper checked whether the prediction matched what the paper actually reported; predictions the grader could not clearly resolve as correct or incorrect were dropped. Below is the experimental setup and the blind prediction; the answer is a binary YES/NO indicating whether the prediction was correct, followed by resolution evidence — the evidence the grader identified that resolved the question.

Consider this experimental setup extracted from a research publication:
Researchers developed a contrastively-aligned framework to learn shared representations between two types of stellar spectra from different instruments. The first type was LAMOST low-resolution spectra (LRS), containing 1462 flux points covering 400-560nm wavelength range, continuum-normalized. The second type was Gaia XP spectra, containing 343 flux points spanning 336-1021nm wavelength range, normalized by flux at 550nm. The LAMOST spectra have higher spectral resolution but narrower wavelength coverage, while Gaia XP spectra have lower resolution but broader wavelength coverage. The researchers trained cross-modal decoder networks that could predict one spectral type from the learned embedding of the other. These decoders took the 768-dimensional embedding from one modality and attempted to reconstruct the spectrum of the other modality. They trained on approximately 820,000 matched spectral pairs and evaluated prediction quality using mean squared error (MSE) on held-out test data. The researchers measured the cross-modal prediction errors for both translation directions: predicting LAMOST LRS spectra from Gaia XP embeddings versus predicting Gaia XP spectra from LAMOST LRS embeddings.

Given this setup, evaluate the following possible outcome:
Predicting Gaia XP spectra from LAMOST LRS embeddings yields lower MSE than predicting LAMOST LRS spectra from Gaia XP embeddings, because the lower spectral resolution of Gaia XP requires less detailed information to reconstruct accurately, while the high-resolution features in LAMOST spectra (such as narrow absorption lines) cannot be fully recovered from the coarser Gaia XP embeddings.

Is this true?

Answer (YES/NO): YES